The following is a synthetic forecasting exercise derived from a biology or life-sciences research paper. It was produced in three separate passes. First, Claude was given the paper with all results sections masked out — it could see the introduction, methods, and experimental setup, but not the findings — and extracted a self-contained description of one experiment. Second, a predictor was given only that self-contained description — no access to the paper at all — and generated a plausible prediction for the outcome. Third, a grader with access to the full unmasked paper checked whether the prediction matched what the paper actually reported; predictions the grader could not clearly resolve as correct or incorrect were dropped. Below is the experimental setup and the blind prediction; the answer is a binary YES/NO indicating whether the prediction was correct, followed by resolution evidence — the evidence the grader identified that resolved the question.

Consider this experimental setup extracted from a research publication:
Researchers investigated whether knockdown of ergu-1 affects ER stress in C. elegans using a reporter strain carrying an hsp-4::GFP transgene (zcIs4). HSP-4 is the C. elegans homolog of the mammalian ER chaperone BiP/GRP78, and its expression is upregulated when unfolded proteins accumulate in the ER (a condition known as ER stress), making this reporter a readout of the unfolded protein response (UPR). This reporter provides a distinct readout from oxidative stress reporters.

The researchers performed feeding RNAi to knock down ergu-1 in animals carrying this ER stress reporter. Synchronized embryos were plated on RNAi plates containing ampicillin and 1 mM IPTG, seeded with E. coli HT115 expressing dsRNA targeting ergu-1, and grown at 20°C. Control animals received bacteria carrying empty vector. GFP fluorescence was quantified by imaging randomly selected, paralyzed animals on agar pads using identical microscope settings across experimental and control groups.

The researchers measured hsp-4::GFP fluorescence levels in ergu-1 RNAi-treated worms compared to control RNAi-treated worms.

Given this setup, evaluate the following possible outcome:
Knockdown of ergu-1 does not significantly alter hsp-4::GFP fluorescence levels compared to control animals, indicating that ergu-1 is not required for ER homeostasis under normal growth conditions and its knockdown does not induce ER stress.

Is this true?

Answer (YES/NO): NO